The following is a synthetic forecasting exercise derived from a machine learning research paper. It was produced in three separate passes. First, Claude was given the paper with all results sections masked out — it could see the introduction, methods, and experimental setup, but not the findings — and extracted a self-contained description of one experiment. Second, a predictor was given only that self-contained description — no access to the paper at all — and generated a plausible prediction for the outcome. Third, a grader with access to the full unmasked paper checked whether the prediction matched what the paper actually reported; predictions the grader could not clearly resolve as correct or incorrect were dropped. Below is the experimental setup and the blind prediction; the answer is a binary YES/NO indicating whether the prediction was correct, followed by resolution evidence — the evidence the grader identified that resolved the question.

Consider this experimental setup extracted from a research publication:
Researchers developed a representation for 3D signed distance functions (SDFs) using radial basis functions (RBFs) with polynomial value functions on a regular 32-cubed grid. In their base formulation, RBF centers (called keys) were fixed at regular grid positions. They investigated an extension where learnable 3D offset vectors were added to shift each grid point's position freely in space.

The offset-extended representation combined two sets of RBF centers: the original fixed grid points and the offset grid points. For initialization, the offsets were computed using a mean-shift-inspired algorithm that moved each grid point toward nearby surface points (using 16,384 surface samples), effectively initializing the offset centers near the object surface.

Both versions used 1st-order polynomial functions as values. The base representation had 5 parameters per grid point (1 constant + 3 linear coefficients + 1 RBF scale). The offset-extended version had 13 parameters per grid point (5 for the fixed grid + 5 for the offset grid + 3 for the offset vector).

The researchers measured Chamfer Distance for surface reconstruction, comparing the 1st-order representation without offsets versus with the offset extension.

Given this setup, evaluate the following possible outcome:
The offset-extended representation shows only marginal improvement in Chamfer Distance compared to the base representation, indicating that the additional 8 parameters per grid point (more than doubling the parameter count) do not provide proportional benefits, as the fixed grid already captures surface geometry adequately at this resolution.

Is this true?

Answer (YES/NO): NO